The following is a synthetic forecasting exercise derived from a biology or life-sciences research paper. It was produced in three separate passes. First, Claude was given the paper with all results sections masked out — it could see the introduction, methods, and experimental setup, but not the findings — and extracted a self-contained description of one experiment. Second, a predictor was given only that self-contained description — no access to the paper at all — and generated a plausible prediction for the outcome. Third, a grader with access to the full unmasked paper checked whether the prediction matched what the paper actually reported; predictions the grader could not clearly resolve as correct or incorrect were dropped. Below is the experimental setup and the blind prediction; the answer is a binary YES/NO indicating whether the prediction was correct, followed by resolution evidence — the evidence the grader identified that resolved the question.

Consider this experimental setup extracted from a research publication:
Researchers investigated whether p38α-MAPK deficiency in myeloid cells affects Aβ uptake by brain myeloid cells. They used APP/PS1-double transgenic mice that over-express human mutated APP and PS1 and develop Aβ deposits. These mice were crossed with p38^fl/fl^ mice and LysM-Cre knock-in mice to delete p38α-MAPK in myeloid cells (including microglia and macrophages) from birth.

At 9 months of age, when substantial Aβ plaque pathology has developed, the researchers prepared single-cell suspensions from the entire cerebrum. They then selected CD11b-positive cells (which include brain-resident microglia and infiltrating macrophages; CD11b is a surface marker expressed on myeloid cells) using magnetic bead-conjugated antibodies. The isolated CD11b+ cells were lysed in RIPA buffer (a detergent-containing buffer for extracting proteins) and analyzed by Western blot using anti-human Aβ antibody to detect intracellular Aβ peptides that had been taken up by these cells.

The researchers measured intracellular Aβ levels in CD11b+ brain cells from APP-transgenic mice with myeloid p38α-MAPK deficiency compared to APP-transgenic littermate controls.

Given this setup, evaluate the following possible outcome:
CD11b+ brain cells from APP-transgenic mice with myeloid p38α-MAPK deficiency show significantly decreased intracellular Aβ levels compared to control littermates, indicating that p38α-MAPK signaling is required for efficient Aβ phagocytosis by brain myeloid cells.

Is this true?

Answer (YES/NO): NO